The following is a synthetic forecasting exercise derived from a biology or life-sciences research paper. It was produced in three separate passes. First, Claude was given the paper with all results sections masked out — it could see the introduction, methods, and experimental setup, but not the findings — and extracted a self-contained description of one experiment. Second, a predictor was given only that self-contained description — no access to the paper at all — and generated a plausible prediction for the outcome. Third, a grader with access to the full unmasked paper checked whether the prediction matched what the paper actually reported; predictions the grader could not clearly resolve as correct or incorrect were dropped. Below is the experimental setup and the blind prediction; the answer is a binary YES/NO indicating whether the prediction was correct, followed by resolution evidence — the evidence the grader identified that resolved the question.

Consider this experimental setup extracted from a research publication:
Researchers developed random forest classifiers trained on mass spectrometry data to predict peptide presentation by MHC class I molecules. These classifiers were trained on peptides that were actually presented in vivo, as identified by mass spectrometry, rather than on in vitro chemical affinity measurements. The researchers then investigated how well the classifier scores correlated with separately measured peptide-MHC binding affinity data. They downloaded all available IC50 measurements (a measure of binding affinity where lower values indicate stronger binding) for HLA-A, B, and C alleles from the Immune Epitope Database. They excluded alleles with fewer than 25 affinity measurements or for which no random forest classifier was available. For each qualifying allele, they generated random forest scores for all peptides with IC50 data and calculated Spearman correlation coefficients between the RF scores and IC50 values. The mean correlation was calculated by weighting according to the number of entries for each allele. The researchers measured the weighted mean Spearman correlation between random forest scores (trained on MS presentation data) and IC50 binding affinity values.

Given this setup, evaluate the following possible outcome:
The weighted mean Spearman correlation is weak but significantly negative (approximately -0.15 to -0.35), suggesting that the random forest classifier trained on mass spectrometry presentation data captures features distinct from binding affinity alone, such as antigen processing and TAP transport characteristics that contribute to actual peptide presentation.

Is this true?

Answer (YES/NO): NO